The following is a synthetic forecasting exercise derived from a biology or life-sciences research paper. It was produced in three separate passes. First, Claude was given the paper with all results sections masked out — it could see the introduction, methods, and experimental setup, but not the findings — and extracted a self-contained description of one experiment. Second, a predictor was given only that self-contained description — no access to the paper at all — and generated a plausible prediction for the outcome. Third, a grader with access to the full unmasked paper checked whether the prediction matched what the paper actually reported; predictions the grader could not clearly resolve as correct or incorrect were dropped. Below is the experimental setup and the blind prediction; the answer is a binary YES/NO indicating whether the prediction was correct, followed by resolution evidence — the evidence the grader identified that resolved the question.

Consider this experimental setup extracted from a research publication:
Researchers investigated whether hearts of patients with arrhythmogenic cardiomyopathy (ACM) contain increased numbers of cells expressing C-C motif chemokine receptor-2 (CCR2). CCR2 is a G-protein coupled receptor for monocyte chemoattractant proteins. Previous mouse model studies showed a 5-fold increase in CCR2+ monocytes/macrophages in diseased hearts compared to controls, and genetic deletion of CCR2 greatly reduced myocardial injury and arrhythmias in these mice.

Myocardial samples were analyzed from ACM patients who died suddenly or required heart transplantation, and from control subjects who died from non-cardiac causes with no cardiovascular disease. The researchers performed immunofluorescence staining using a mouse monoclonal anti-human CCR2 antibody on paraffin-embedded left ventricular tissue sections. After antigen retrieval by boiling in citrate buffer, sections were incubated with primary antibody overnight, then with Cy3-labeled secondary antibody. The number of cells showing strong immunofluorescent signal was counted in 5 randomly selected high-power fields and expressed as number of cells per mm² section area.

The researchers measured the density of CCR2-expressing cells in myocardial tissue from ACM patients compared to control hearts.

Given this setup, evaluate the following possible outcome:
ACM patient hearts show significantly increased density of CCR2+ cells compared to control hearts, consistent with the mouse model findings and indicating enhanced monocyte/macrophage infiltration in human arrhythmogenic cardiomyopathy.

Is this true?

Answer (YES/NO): YES